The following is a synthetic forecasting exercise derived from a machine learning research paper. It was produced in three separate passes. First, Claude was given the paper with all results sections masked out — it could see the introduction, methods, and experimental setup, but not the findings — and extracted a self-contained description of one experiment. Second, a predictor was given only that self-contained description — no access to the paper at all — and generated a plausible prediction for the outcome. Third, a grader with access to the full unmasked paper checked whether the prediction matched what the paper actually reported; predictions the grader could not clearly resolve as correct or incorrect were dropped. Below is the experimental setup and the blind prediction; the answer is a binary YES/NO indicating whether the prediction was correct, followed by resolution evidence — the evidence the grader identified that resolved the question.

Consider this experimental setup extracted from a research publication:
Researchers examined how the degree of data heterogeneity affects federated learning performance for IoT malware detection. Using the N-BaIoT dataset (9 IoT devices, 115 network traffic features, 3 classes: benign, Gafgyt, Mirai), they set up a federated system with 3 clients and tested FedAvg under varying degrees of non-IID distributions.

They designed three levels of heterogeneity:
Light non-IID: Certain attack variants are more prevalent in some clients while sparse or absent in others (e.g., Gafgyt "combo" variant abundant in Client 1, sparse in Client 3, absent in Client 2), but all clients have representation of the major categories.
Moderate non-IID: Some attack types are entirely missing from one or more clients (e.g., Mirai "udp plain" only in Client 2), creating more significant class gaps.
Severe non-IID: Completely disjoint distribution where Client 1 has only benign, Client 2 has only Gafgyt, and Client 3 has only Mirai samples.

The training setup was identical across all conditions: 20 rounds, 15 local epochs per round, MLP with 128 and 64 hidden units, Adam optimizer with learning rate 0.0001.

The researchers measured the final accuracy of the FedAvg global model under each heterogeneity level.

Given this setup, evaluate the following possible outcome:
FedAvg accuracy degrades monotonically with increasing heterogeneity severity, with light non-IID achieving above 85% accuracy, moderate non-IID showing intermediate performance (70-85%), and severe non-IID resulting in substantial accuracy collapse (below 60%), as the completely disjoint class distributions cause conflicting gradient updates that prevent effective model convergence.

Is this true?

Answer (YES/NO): NO